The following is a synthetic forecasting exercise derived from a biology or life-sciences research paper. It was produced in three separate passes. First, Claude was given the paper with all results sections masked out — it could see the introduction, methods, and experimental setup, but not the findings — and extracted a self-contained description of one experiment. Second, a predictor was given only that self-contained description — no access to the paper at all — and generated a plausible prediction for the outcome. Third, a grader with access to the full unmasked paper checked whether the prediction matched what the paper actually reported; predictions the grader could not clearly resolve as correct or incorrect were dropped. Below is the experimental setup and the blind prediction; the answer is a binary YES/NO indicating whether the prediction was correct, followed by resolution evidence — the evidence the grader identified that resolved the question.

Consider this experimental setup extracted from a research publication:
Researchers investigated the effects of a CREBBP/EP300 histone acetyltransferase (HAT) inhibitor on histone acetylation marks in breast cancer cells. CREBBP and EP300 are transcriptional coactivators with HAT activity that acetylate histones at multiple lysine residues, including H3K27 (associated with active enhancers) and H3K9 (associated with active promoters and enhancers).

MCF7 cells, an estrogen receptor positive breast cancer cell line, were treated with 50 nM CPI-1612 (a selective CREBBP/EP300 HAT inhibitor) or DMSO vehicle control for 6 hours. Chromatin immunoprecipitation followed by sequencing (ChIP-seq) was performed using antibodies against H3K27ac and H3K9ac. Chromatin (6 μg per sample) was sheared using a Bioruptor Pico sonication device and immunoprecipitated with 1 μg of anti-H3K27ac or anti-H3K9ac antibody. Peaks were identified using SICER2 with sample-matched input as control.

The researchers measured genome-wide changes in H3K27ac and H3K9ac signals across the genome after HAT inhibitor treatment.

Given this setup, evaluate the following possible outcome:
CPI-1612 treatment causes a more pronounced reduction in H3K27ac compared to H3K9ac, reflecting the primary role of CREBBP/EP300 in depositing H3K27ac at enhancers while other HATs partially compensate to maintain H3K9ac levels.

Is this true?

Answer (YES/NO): YES